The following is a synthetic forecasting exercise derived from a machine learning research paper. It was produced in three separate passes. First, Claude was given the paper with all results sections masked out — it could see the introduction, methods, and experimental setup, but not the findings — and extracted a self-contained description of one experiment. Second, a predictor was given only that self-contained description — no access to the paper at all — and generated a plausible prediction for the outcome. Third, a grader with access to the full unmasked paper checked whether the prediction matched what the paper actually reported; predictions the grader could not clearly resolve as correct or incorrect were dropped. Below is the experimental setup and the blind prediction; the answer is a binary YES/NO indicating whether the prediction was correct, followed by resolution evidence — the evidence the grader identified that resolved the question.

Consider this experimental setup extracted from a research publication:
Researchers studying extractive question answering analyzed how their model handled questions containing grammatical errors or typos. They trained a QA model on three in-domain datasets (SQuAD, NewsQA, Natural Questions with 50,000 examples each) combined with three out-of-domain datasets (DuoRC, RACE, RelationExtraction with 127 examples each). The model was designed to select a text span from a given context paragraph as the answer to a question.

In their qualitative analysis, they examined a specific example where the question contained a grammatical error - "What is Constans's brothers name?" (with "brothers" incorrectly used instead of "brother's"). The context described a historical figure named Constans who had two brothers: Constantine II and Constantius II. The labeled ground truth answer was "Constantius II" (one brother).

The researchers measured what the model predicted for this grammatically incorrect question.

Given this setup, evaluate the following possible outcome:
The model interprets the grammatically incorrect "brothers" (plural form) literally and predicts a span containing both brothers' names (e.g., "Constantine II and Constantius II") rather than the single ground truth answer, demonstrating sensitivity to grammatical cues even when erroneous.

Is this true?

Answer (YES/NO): YES